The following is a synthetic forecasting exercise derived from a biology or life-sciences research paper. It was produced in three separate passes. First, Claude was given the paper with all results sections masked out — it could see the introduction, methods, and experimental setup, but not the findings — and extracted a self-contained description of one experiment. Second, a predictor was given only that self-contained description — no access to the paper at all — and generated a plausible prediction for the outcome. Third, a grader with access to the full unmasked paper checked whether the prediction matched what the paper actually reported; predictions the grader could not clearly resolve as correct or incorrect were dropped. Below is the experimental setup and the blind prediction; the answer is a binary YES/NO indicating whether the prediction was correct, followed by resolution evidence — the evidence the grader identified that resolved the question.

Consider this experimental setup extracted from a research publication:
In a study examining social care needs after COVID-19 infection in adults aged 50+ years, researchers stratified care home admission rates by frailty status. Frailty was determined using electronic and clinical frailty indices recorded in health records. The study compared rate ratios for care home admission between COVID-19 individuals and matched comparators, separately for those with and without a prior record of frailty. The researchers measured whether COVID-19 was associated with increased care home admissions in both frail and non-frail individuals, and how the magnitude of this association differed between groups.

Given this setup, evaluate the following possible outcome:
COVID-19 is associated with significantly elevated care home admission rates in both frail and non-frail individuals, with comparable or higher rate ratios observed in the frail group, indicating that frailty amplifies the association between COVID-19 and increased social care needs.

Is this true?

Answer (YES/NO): YES